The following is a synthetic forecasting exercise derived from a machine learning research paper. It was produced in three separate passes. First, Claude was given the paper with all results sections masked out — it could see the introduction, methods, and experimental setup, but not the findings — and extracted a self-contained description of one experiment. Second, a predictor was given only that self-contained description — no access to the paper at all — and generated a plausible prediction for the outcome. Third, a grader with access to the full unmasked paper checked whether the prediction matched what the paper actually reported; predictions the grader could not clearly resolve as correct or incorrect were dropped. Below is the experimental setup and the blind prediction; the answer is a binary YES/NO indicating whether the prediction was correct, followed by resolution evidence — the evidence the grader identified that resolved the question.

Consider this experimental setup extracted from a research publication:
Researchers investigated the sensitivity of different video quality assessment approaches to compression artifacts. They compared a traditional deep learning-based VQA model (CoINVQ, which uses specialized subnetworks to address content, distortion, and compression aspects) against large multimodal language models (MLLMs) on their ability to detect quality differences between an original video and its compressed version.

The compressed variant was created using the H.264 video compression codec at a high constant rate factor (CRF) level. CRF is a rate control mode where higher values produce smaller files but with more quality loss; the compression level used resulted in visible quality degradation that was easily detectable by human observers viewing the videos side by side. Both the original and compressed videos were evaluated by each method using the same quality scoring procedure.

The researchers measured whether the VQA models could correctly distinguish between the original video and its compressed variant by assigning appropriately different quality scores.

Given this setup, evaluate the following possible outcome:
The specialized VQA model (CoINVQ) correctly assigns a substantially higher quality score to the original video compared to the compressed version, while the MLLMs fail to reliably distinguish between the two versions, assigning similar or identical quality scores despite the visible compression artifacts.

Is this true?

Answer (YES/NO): YES